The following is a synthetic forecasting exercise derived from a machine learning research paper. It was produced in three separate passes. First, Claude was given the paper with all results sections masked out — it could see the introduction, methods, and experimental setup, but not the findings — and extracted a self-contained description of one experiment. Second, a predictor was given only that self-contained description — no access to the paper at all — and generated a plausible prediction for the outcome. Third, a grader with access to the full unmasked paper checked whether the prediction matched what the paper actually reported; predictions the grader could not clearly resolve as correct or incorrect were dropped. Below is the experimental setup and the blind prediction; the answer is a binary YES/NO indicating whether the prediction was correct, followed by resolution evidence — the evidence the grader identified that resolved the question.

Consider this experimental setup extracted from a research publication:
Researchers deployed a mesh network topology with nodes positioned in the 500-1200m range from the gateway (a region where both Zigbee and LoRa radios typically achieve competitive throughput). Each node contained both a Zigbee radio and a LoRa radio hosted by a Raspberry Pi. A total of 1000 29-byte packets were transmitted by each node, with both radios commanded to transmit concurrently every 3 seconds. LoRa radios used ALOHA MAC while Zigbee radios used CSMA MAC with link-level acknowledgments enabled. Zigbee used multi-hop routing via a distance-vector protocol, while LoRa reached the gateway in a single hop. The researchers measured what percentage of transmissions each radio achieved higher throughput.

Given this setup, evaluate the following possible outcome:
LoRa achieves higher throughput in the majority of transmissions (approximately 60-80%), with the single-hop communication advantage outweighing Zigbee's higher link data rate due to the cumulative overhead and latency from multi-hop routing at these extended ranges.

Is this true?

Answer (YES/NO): NO